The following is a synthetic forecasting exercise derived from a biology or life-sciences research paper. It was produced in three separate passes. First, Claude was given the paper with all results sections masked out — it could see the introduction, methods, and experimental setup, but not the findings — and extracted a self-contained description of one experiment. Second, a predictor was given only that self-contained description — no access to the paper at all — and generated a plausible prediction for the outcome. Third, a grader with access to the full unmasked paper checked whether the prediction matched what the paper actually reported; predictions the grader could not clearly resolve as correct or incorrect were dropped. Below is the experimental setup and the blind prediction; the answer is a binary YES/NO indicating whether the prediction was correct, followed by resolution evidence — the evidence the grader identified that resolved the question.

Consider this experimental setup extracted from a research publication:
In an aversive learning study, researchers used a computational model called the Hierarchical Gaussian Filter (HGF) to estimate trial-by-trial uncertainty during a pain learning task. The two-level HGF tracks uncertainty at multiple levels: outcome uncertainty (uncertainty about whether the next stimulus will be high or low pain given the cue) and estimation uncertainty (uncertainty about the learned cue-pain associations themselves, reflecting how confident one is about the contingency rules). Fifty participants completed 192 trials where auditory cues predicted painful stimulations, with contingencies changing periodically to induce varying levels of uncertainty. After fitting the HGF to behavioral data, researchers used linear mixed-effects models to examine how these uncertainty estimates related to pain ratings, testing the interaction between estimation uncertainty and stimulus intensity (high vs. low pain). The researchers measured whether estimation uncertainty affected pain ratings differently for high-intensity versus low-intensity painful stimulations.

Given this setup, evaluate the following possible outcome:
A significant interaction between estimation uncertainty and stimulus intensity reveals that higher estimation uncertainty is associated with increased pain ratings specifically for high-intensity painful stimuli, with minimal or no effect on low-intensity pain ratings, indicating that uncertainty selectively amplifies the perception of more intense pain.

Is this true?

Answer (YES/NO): NO